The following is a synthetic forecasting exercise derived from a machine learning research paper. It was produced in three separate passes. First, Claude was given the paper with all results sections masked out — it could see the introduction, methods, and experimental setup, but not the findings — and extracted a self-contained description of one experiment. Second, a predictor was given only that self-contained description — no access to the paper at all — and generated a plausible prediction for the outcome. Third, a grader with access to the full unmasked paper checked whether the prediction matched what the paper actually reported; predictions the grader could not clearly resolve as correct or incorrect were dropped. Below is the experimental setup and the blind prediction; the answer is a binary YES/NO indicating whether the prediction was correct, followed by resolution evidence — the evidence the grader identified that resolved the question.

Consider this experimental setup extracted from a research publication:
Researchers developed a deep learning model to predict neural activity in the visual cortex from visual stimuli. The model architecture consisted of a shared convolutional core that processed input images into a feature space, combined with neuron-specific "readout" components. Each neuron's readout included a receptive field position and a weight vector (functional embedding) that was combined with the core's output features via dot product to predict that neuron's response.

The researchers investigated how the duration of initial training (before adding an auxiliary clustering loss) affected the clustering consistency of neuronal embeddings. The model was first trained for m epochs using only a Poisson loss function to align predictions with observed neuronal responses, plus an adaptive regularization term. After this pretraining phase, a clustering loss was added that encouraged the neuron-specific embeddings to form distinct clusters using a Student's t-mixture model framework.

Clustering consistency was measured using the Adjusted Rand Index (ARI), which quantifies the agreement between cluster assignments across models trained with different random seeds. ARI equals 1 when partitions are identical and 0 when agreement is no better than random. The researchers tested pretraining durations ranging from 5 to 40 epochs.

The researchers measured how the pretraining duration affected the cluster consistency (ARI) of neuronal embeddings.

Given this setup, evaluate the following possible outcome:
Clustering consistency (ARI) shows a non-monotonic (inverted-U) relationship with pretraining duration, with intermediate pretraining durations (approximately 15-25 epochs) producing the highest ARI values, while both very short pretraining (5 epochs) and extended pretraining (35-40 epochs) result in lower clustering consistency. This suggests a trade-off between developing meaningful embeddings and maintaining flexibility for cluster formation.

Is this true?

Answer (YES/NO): NO